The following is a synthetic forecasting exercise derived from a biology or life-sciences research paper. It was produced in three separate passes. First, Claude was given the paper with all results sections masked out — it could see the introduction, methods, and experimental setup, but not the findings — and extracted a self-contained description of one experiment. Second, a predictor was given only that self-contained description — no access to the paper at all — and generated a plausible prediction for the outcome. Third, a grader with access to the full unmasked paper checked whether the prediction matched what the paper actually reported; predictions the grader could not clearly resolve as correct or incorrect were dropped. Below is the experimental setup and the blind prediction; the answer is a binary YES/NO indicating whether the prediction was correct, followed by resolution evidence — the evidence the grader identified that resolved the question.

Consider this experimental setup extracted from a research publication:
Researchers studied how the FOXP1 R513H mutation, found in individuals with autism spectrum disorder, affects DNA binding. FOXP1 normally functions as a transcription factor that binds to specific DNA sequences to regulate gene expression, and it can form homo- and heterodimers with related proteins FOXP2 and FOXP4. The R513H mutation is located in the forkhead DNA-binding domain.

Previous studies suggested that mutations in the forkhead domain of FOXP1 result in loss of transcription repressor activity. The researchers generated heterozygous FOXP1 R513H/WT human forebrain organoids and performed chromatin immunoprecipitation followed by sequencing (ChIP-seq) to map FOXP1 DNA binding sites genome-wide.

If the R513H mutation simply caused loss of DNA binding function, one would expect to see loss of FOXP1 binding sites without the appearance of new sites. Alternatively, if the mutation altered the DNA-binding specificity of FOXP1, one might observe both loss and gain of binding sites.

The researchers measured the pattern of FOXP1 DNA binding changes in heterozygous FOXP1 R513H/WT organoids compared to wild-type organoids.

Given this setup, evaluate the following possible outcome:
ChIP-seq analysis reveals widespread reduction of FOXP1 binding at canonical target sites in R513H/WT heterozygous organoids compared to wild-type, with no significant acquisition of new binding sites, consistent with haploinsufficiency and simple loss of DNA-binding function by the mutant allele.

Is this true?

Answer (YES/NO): NO